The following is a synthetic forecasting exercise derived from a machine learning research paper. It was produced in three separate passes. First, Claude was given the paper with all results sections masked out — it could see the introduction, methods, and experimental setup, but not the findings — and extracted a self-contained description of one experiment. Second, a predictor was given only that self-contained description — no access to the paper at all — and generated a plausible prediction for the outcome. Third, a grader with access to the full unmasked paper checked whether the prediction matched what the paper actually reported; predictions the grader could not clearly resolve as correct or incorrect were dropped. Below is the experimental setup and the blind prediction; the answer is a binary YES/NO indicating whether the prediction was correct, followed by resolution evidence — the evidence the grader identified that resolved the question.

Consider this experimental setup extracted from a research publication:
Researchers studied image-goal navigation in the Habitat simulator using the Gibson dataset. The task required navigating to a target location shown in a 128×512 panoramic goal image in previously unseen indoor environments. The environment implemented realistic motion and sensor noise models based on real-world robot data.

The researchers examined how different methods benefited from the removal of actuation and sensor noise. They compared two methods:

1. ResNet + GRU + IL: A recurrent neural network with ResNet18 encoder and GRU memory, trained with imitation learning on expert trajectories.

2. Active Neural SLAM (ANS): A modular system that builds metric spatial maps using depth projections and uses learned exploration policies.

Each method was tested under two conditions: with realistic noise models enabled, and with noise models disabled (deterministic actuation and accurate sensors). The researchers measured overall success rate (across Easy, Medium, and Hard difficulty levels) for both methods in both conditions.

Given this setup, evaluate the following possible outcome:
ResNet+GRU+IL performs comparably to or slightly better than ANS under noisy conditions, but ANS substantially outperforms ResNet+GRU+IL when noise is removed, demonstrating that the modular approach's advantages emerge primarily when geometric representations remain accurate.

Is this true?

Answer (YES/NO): NO